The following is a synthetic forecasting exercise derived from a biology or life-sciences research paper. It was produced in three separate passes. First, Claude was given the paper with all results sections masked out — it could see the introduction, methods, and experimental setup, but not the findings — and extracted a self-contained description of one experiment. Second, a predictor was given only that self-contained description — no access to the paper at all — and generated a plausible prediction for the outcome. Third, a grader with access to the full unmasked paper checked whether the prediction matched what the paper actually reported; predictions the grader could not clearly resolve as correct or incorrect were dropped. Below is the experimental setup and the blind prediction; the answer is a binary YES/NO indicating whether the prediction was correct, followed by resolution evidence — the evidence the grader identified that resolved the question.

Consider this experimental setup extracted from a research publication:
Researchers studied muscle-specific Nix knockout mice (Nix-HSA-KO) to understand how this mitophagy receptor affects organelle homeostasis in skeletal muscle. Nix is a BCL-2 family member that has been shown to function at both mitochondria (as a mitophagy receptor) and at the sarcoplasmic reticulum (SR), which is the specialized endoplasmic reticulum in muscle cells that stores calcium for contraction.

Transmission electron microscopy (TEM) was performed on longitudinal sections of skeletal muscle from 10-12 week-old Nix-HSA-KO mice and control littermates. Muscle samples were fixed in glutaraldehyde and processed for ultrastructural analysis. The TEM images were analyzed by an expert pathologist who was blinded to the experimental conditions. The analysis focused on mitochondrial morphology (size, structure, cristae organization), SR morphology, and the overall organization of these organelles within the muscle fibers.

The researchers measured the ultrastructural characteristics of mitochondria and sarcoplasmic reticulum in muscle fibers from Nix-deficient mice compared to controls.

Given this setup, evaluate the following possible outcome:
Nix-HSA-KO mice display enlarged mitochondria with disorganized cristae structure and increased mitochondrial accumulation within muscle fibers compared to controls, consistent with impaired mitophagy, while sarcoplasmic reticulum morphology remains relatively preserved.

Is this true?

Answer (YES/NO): NO